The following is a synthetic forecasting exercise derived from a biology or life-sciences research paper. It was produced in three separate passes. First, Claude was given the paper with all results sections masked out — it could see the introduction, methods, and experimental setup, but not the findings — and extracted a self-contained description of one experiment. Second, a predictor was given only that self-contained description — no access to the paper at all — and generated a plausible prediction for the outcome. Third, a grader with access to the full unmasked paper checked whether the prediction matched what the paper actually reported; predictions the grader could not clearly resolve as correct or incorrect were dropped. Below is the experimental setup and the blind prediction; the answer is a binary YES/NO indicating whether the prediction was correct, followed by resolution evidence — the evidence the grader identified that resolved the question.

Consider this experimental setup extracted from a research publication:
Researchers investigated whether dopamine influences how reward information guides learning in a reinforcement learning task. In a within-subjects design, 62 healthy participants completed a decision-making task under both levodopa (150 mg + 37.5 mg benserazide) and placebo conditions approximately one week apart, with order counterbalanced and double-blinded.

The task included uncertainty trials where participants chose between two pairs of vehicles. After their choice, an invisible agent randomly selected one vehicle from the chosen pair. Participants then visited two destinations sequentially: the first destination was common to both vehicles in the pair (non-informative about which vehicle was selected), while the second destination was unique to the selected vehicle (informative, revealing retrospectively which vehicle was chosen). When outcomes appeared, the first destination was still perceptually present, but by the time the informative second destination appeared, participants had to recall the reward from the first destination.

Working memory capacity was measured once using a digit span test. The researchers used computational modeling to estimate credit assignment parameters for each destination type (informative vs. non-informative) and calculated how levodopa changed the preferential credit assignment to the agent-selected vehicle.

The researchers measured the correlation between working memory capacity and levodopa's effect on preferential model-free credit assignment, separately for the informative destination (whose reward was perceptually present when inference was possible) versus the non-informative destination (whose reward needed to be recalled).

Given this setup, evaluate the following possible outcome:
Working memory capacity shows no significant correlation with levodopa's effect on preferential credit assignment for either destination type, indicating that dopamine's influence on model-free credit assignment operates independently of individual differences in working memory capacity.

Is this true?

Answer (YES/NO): NO